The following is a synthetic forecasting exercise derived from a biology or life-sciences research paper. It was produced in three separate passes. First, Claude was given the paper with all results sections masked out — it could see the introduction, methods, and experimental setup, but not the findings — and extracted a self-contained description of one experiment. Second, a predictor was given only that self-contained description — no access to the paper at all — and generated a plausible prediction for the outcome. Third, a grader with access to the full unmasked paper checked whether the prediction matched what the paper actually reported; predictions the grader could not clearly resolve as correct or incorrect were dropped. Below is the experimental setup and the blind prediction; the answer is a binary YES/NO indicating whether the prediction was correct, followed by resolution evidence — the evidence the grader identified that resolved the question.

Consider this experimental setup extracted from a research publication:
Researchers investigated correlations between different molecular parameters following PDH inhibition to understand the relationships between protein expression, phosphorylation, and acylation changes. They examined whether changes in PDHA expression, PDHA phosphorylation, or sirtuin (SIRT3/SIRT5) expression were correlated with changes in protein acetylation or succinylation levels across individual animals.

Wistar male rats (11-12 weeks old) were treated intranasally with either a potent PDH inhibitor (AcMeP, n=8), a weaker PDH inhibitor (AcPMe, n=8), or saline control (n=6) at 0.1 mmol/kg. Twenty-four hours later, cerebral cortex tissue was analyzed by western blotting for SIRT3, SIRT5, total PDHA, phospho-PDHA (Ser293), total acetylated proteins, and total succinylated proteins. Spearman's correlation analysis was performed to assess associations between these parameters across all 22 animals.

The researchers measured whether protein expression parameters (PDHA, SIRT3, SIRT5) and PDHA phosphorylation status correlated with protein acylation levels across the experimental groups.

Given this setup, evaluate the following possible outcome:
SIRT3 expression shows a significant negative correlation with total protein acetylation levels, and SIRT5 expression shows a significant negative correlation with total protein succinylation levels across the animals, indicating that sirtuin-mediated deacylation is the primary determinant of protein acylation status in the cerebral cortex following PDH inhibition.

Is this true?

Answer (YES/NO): NO